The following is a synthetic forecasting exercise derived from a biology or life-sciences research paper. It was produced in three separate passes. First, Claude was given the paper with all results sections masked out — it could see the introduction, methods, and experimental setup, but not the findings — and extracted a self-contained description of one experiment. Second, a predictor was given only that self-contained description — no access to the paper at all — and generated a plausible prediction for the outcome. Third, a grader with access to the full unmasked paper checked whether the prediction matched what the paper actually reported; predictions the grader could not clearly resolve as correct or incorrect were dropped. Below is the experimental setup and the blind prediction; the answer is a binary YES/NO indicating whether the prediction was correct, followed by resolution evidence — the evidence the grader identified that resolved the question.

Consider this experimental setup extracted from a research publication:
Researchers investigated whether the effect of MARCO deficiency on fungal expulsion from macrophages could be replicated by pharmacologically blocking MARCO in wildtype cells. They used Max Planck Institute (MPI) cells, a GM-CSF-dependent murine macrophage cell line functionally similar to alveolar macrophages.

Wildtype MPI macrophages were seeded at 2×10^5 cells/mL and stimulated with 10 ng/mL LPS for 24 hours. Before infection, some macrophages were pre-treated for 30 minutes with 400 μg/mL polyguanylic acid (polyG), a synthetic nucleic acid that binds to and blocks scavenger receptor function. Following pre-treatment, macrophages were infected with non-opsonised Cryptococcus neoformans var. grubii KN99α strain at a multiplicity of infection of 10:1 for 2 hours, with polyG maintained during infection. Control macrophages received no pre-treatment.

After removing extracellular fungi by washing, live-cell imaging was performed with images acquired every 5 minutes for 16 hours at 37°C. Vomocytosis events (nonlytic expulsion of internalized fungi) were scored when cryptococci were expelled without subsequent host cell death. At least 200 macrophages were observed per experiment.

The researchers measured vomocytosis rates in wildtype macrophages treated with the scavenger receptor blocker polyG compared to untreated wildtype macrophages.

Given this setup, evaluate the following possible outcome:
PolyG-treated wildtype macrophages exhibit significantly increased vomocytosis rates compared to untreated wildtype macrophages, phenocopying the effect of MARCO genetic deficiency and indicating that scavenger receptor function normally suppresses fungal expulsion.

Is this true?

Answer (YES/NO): NO